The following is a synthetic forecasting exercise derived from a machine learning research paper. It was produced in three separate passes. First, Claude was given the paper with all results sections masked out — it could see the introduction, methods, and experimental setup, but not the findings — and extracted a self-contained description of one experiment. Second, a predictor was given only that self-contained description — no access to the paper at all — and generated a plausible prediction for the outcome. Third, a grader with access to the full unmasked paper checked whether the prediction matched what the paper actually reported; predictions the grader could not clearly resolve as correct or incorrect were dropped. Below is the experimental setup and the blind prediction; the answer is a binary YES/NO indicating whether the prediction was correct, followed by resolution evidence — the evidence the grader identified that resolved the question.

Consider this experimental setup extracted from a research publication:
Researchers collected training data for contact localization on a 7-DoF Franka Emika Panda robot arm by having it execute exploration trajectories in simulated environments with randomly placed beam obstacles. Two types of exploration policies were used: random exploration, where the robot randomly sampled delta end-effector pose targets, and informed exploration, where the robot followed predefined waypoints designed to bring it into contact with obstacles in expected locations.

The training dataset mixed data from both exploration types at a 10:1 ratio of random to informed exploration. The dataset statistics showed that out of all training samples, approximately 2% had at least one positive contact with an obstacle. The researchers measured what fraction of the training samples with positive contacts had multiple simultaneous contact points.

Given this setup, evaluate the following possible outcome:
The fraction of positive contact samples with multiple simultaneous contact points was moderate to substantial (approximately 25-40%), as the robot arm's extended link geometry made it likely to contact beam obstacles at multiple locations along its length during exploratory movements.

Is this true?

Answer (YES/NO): YES